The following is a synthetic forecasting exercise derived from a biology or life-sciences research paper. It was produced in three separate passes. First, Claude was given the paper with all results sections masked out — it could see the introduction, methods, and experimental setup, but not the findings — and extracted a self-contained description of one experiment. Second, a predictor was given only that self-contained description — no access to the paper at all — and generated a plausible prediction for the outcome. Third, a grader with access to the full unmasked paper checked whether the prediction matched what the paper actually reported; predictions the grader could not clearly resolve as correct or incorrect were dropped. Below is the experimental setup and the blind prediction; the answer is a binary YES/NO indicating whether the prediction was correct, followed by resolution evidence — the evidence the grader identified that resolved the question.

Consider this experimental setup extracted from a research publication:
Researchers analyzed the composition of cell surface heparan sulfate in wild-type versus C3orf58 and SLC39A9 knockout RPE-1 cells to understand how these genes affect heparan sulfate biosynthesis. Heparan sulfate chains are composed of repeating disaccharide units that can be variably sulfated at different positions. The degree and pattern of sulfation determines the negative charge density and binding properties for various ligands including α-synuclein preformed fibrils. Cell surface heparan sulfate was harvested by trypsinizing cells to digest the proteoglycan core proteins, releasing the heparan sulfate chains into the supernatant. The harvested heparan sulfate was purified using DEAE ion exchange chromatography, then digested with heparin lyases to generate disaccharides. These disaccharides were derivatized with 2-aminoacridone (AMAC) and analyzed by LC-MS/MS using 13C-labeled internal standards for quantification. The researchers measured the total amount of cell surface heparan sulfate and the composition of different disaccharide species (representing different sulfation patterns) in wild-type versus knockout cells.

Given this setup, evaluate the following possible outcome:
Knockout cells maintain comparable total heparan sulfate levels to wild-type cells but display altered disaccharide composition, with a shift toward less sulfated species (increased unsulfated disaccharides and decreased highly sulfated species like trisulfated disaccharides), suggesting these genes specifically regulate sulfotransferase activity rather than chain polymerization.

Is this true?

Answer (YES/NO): NO